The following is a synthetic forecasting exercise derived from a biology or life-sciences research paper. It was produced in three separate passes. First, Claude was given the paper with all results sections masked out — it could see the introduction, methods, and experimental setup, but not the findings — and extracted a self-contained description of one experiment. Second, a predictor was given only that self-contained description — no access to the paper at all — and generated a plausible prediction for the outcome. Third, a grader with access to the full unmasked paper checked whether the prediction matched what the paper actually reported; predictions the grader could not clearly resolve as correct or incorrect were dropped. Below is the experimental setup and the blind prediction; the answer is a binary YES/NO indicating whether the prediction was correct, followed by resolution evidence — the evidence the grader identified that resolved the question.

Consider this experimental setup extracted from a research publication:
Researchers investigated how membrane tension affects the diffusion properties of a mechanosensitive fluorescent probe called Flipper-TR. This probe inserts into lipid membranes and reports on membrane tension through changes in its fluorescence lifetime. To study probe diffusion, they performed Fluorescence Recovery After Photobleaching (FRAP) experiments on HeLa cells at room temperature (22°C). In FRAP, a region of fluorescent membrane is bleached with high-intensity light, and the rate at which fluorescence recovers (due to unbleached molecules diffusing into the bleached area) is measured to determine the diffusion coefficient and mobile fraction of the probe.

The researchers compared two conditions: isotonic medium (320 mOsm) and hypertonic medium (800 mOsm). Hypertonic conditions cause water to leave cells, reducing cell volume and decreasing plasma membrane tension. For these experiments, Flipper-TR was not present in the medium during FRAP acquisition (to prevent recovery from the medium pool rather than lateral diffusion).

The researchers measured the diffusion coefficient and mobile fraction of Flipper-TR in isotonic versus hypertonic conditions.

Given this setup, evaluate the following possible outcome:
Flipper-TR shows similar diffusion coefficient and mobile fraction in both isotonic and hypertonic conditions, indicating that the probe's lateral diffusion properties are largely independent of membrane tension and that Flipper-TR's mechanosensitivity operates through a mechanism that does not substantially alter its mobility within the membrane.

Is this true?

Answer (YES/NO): NO